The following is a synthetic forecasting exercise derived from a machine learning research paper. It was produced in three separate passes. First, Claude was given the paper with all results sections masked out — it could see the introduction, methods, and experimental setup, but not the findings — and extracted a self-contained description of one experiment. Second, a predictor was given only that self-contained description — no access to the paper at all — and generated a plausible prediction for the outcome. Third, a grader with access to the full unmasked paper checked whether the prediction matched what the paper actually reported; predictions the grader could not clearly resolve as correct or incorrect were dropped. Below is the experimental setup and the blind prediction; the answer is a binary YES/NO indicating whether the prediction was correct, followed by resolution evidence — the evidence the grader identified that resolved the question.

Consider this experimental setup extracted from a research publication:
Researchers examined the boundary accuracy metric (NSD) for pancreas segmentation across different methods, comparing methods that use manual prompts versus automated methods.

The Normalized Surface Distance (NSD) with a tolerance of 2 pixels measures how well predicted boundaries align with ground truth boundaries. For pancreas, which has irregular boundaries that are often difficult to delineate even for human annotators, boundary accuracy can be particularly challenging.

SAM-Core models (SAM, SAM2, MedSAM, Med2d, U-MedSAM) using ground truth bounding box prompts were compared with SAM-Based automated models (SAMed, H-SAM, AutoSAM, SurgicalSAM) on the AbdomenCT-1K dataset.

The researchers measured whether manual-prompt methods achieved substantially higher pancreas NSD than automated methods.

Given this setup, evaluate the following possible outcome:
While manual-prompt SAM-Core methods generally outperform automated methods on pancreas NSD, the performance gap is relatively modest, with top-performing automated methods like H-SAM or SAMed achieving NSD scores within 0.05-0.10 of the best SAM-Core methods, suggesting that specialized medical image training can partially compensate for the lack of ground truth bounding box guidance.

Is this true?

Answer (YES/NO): NO